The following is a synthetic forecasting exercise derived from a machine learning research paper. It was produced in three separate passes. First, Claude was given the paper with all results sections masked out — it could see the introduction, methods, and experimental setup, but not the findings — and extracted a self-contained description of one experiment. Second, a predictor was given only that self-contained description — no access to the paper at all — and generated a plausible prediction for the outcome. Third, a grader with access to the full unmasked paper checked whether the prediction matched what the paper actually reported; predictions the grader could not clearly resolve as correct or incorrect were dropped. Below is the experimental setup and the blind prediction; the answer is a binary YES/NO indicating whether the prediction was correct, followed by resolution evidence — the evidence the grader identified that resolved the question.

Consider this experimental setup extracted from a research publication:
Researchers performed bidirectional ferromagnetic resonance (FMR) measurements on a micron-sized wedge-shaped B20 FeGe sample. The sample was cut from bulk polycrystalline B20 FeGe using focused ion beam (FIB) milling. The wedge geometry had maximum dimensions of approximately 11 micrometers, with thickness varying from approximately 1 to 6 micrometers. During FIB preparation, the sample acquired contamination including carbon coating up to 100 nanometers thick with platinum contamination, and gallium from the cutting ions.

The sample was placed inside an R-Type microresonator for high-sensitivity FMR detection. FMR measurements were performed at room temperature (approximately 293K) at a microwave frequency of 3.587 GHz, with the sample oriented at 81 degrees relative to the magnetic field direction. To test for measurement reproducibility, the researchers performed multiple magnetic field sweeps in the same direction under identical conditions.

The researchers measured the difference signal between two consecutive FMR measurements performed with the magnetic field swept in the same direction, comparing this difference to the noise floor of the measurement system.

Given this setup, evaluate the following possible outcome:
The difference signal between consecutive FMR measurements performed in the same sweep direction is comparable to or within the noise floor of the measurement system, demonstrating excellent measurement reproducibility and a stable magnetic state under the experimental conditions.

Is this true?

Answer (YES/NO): YES